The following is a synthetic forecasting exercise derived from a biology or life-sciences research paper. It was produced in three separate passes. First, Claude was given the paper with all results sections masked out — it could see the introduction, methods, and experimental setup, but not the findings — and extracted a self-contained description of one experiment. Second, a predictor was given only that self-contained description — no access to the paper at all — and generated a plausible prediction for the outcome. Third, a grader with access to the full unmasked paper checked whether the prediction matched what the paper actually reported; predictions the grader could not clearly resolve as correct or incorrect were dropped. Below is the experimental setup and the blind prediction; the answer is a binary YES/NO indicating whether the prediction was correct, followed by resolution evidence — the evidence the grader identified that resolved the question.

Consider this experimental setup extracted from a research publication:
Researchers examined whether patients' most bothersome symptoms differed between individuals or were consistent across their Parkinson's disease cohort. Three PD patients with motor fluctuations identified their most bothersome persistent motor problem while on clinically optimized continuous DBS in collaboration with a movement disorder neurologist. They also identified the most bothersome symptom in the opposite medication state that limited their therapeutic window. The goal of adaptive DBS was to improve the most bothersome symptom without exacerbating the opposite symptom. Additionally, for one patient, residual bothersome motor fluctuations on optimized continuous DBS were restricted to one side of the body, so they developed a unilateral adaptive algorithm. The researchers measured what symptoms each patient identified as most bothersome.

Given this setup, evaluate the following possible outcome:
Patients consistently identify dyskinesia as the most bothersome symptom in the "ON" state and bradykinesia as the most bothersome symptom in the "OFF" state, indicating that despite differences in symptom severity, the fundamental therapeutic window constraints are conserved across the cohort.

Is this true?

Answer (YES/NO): NO